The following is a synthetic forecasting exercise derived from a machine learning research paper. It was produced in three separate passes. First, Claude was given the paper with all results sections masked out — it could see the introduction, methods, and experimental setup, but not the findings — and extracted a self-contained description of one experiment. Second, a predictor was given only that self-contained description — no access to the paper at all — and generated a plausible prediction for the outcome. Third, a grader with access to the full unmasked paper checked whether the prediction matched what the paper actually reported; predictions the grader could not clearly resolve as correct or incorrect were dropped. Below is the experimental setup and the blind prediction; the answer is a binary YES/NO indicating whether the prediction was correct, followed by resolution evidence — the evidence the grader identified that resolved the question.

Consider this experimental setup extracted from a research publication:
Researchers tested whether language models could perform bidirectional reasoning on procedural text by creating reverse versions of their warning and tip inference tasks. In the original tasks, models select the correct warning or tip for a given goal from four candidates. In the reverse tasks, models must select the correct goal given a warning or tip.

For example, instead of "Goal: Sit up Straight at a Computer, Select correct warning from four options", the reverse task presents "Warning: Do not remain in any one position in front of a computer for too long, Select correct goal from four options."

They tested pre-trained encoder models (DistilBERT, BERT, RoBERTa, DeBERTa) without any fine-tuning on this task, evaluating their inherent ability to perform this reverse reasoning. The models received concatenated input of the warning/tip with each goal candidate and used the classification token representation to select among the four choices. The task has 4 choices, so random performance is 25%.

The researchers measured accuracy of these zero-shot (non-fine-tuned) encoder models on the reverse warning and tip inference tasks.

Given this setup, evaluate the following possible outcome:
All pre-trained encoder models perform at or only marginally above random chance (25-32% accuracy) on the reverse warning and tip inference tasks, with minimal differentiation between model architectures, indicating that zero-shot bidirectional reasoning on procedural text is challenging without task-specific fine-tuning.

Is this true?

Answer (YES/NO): NO